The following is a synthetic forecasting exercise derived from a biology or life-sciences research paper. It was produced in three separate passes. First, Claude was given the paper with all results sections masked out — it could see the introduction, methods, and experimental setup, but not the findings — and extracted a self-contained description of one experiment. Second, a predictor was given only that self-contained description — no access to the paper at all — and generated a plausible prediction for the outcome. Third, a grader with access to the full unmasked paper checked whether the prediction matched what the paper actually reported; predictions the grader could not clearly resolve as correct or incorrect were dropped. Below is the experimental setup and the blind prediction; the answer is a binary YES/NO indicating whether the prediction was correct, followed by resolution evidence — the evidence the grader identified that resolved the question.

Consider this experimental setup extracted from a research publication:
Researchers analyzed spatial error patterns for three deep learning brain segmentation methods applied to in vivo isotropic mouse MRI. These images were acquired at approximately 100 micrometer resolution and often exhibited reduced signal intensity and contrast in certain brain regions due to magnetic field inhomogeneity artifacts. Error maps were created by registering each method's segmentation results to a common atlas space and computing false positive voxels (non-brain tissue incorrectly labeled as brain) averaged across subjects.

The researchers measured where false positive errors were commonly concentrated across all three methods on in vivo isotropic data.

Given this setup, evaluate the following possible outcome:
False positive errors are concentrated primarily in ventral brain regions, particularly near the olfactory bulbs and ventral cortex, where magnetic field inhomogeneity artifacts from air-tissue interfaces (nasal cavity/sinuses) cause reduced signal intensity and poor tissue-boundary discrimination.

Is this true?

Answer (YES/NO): NO